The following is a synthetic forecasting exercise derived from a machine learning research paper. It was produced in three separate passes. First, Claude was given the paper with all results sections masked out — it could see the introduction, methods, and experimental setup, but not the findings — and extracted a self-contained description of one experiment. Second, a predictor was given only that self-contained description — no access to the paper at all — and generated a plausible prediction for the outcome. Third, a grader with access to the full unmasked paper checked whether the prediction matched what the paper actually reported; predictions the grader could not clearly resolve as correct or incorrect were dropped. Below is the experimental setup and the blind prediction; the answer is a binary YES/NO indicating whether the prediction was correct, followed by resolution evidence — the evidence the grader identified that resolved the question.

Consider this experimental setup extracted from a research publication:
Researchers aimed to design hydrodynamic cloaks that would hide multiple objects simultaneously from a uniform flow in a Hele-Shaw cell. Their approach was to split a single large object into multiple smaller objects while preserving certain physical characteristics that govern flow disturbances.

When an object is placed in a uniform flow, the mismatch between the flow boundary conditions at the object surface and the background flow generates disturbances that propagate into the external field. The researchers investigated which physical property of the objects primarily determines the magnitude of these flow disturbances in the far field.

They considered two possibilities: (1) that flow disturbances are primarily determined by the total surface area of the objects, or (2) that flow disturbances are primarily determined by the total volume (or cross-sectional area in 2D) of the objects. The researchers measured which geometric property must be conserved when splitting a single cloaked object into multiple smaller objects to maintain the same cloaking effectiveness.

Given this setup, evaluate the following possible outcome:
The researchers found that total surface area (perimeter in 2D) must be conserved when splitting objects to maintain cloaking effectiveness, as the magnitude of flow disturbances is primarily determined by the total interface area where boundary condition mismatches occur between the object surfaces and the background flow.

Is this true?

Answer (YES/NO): NO